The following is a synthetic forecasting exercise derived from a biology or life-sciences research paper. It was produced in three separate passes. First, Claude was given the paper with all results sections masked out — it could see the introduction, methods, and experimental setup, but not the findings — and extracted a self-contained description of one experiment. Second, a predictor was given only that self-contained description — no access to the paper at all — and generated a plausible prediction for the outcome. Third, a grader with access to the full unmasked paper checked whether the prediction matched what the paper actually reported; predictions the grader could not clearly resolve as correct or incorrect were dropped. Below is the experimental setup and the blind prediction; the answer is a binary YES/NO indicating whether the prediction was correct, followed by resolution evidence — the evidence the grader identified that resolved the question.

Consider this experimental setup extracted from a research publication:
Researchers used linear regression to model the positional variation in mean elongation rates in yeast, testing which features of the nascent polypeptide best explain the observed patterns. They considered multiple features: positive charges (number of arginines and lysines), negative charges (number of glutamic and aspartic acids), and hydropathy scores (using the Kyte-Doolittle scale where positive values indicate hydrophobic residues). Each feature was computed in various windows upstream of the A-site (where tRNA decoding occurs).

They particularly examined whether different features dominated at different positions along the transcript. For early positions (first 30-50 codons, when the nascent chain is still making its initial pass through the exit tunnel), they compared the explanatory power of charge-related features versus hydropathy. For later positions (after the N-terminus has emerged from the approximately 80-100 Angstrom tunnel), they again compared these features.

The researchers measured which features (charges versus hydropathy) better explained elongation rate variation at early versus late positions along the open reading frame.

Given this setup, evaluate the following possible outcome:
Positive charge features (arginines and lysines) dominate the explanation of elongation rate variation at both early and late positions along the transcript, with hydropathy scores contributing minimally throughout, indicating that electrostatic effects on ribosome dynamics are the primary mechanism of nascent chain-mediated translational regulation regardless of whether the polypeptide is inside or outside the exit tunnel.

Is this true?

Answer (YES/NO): NO